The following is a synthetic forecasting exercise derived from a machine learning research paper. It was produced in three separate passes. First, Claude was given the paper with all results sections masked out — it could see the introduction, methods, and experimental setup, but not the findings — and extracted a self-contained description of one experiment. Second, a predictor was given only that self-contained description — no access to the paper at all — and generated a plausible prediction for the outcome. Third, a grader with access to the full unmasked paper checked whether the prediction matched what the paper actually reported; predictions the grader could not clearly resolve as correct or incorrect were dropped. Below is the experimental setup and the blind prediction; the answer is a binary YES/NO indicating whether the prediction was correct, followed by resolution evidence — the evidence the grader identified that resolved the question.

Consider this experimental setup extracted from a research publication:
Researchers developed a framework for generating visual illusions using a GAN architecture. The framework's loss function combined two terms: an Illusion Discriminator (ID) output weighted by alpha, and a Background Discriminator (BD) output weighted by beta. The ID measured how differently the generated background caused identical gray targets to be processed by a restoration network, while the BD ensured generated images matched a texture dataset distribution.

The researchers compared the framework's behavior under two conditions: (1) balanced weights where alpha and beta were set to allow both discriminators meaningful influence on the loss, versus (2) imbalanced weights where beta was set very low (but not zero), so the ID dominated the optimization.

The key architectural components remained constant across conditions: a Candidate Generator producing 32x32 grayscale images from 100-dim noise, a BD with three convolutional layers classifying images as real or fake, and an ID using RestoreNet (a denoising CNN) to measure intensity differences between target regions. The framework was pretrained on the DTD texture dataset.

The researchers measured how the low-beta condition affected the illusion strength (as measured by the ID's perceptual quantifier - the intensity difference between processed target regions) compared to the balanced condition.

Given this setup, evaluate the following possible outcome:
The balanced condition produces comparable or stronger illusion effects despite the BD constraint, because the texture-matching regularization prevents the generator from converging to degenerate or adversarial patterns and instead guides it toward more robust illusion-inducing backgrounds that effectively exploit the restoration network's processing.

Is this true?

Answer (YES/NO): NO